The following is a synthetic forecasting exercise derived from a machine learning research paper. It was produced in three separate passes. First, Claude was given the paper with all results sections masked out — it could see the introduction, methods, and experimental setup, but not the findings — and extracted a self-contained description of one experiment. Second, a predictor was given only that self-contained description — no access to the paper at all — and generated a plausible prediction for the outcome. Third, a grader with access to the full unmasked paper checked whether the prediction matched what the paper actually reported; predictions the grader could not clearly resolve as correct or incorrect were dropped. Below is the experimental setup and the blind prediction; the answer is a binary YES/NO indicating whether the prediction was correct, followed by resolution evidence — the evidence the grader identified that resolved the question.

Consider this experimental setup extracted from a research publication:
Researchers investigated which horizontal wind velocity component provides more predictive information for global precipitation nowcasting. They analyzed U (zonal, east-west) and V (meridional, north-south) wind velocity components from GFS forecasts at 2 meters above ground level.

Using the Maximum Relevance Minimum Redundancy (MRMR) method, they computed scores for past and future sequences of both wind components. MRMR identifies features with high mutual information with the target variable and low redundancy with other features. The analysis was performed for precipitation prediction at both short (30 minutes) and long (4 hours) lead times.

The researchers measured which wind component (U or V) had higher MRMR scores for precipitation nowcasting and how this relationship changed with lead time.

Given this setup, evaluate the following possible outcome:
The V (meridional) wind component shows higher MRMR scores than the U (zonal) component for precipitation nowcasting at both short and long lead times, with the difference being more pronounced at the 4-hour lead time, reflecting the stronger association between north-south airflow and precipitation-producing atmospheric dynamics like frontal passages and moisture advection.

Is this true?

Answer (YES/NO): NO